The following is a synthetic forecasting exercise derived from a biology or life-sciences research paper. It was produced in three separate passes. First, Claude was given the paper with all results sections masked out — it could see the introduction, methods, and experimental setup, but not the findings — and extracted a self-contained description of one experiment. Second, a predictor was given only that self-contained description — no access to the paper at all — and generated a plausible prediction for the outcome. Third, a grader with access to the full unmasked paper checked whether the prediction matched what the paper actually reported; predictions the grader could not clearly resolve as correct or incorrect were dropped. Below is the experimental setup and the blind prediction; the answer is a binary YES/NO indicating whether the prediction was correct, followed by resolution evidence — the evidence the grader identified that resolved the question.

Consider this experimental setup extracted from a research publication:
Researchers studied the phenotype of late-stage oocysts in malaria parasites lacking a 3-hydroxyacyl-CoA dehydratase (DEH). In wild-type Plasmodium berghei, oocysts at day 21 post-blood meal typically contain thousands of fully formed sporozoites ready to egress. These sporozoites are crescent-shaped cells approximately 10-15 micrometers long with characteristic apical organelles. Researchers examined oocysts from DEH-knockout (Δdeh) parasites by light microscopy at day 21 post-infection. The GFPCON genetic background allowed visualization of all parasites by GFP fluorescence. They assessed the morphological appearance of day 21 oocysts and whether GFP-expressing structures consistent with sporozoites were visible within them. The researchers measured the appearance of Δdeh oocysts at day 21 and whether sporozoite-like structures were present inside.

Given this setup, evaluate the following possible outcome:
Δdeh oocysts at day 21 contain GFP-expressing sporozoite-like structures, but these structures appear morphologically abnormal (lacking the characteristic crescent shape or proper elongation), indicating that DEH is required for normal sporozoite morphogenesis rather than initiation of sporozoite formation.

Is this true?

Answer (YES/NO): NO